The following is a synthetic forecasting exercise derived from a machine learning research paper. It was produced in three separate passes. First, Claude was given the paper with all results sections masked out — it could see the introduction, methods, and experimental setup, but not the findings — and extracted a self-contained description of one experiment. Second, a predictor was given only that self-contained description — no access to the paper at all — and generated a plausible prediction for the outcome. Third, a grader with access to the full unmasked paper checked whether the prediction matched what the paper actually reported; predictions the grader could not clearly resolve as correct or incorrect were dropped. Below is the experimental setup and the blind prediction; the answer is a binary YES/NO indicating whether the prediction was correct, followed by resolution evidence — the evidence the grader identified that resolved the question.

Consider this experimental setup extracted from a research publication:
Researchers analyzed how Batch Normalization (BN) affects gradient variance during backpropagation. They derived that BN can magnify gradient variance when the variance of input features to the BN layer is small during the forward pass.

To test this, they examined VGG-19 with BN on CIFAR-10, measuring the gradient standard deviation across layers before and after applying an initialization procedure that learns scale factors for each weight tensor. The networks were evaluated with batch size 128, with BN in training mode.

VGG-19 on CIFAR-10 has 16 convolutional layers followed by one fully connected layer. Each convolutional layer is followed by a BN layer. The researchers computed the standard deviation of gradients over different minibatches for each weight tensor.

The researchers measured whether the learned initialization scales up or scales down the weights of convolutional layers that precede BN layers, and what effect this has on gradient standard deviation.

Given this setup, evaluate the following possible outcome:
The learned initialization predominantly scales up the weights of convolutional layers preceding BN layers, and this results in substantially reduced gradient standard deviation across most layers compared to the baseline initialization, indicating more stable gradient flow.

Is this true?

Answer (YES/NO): YES